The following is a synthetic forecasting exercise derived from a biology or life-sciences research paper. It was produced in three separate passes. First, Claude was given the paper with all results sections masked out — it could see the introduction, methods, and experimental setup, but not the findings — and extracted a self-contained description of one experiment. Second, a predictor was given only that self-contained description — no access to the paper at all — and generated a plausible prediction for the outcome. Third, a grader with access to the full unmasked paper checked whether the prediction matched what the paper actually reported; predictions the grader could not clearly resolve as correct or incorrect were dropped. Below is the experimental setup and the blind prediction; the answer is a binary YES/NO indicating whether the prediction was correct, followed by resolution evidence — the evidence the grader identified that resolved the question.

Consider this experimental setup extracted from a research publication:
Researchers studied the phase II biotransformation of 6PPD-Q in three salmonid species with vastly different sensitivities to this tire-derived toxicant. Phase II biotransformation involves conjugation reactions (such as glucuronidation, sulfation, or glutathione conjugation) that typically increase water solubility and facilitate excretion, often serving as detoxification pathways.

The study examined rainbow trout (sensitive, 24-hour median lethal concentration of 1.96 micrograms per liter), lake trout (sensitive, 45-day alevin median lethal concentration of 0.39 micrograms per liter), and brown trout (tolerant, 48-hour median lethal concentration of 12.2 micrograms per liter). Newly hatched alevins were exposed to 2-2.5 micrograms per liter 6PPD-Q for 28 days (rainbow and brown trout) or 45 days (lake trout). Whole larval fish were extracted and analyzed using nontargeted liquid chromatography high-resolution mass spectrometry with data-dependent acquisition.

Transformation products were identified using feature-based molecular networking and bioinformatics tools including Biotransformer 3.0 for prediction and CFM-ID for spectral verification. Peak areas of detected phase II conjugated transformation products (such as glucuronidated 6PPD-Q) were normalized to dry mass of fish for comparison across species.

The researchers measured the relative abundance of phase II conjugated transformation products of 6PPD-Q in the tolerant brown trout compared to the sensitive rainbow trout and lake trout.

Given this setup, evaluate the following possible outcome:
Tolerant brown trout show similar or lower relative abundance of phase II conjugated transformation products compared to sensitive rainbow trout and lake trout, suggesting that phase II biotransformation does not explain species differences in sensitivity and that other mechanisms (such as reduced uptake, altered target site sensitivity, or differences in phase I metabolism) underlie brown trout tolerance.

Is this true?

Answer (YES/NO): NO